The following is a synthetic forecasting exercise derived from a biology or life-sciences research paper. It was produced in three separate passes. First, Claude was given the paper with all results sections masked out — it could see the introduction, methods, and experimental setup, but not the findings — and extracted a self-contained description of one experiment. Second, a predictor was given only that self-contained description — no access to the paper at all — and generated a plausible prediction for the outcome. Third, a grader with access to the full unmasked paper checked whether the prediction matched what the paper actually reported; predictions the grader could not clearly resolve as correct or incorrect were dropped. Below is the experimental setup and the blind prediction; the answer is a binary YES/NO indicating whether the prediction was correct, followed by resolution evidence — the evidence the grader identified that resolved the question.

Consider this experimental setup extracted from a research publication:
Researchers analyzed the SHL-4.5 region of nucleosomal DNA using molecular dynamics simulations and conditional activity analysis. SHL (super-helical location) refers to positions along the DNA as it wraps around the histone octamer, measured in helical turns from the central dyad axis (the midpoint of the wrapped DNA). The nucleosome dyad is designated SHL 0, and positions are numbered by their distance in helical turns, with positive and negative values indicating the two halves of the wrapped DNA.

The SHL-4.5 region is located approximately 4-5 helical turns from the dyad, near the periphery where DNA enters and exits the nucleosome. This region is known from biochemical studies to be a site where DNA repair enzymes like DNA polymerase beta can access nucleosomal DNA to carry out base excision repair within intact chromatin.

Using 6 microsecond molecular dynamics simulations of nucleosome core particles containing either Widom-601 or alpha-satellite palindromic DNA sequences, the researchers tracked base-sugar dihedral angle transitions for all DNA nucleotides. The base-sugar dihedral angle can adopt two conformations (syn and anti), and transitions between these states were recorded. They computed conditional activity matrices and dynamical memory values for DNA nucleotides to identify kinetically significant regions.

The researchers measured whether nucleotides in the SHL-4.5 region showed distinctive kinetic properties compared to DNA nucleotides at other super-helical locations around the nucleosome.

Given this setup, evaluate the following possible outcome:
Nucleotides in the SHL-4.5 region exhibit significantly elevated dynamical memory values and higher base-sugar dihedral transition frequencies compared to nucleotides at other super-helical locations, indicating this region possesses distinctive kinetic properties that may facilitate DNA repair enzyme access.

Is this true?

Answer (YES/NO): NO